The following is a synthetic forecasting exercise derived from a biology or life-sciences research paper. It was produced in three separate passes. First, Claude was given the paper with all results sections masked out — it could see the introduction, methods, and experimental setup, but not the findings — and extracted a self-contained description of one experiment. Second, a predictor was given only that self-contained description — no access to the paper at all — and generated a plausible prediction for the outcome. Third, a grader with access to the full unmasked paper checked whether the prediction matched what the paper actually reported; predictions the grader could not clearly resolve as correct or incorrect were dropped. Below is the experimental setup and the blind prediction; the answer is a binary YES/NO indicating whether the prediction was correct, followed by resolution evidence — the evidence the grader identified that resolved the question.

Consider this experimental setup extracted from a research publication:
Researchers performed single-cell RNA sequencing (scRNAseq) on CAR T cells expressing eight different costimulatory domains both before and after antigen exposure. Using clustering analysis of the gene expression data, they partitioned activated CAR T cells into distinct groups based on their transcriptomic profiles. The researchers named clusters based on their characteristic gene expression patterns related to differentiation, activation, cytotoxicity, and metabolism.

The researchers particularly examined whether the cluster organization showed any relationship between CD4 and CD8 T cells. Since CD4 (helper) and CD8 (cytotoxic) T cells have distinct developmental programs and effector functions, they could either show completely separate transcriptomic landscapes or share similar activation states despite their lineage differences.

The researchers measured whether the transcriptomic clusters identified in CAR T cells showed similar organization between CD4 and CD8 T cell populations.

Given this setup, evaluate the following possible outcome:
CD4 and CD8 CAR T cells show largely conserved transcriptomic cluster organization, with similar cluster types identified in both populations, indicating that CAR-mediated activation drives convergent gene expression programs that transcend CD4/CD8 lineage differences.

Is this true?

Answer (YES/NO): YES